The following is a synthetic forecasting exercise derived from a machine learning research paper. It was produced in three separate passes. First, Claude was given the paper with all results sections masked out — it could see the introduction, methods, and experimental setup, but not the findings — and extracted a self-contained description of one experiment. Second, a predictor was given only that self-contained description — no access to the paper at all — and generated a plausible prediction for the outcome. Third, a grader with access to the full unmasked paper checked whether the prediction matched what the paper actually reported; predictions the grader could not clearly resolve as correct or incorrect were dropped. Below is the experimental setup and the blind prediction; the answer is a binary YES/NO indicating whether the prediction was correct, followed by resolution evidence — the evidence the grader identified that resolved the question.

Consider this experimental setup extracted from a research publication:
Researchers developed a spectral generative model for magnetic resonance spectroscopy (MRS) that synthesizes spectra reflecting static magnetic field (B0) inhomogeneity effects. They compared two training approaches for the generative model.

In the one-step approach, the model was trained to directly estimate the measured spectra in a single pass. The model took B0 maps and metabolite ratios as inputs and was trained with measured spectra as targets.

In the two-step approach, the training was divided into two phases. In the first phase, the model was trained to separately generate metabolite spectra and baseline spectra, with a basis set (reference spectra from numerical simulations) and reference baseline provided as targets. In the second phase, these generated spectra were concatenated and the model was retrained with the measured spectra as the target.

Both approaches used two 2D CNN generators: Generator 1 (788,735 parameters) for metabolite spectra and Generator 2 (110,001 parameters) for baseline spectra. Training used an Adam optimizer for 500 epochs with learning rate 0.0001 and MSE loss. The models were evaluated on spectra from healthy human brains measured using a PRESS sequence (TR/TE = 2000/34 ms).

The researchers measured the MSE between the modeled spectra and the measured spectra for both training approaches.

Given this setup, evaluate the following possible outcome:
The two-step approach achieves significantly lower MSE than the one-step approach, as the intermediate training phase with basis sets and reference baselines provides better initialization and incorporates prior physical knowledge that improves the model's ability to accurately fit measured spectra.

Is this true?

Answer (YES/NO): YES